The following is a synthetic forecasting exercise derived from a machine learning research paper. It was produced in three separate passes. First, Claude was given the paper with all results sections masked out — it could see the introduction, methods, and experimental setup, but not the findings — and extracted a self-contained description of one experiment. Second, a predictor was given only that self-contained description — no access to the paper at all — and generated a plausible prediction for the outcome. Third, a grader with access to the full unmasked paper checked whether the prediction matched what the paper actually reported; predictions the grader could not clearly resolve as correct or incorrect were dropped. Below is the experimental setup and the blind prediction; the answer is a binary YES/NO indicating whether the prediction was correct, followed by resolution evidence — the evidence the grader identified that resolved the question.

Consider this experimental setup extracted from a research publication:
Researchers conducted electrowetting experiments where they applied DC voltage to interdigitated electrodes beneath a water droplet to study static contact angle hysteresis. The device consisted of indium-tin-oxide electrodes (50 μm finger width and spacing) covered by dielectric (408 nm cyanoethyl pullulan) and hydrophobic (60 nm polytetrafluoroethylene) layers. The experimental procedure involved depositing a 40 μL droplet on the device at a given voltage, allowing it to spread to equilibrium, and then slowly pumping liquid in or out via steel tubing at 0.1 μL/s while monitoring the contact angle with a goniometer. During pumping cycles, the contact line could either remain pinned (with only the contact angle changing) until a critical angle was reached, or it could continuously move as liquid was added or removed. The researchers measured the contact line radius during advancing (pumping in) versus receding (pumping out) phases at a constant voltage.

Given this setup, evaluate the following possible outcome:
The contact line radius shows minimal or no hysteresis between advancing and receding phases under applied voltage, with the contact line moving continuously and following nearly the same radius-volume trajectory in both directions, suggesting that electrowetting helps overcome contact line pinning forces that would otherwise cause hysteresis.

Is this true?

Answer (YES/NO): NO